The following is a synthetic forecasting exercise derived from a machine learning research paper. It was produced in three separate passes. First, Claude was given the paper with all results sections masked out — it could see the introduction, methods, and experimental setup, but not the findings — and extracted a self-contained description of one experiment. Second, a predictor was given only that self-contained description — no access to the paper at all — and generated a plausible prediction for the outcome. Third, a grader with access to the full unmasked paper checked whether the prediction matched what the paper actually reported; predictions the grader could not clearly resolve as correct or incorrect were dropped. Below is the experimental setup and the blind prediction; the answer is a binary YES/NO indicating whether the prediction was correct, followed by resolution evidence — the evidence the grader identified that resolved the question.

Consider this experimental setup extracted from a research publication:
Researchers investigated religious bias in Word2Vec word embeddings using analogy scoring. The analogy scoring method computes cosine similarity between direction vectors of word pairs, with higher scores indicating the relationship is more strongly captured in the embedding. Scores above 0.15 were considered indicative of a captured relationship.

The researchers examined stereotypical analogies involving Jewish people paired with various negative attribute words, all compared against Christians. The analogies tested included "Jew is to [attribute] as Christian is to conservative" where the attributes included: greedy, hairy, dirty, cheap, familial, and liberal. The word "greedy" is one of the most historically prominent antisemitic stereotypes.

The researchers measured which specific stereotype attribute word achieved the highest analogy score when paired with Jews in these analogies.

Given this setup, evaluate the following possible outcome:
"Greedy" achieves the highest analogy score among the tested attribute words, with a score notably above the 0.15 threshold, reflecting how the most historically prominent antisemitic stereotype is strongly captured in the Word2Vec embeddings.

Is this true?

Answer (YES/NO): NO